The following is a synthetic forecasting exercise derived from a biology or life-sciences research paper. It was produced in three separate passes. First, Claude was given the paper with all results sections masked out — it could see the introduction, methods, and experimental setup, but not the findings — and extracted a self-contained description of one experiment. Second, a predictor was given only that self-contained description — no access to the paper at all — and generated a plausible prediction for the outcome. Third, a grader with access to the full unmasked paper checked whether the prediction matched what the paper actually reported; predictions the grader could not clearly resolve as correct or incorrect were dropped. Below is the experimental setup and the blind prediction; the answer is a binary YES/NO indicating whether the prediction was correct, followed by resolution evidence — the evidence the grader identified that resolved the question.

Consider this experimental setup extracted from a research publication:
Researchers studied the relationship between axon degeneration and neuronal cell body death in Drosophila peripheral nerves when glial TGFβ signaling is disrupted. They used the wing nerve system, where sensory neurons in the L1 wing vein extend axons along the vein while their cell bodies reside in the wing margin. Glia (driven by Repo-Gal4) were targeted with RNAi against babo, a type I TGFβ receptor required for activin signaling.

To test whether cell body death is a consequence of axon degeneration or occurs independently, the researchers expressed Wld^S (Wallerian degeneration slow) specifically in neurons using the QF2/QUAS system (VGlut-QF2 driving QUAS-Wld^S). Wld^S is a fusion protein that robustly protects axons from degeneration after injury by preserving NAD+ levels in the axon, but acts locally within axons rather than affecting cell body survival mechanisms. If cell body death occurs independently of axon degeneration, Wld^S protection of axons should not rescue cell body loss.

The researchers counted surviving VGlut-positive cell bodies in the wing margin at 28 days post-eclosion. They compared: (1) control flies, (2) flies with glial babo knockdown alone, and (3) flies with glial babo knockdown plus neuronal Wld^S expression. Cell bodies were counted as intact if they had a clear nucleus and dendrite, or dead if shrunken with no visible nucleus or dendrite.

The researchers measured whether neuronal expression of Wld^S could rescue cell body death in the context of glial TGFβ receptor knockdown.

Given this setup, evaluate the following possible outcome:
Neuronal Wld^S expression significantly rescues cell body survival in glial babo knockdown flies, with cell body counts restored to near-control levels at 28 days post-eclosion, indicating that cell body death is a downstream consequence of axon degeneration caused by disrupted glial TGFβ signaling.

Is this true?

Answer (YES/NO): YES